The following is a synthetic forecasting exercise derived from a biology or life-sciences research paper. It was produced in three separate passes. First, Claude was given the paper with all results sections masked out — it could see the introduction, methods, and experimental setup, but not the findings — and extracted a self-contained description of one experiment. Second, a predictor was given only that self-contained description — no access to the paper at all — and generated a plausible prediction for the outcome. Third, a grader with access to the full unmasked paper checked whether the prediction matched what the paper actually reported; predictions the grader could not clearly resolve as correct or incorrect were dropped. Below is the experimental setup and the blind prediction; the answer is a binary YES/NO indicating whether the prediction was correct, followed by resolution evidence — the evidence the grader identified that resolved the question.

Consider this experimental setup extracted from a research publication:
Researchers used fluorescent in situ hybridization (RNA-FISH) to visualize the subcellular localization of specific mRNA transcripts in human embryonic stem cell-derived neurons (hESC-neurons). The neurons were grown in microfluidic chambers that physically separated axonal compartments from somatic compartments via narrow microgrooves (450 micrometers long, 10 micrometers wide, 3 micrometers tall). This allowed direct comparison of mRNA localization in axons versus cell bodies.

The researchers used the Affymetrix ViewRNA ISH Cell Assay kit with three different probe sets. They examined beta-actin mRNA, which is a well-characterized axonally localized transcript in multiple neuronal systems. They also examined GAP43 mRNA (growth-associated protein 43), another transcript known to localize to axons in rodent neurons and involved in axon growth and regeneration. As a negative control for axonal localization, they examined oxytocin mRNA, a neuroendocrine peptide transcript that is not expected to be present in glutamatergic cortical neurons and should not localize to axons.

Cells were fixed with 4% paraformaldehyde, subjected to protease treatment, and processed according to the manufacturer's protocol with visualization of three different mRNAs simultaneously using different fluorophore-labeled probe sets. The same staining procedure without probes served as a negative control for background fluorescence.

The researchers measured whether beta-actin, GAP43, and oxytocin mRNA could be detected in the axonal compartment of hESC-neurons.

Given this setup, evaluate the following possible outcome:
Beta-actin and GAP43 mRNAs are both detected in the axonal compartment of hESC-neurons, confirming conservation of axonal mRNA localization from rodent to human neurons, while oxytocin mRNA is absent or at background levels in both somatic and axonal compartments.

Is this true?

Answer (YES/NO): NO